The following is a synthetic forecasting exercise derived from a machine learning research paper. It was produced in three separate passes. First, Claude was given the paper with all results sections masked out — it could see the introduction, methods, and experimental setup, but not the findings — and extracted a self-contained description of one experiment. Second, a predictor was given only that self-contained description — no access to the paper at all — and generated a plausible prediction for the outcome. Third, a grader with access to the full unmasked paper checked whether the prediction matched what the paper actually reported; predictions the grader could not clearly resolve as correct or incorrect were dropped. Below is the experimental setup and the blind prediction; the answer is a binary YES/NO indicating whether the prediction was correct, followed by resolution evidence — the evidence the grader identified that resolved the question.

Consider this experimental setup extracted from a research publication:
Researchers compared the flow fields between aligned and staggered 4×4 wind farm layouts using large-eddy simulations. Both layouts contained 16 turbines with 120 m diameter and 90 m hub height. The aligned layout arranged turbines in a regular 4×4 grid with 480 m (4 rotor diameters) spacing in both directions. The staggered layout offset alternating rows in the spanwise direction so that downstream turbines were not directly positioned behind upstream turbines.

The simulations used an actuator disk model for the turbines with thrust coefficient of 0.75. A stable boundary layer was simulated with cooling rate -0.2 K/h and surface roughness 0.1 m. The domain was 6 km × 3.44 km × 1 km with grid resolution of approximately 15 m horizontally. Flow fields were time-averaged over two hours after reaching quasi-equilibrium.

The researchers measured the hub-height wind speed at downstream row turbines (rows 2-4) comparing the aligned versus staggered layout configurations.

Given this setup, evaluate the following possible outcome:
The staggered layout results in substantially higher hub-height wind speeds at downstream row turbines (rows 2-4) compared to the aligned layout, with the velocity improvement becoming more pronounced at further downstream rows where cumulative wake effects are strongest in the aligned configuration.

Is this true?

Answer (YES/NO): NO